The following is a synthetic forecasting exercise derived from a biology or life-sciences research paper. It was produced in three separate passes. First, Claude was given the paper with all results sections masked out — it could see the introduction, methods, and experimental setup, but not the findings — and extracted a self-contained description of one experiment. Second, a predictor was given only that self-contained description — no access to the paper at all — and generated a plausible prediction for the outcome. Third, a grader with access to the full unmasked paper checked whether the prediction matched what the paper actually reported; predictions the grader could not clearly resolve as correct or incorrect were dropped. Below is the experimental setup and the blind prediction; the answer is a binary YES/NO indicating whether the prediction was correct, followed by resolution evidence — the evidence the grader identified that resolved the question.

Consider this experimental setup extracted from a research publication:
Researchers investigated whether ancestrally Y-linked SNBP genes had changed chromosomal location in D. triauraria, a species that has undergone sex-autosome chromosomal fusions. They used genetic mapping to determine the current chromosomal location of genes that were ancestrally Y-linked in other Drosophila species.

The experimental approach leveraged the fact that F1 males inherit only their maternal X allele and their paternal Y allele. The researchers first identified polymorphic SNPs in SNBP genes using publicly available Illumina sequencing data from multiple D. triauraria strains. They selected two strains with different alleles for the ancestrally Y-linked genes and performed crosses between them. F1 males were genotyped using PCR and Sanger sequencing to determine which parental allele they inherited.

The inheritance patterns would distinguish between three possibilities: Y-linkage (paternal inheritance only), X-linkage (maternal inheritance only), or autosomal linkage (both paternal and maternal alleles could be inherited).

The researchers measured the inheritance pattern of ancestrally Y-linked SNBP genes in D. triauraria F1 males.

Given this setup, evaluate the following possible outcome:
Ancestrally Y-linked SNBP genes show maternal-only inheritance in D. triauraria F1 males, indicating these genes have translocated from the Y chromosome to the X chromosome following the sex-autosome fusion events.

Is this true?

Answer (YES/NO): YES